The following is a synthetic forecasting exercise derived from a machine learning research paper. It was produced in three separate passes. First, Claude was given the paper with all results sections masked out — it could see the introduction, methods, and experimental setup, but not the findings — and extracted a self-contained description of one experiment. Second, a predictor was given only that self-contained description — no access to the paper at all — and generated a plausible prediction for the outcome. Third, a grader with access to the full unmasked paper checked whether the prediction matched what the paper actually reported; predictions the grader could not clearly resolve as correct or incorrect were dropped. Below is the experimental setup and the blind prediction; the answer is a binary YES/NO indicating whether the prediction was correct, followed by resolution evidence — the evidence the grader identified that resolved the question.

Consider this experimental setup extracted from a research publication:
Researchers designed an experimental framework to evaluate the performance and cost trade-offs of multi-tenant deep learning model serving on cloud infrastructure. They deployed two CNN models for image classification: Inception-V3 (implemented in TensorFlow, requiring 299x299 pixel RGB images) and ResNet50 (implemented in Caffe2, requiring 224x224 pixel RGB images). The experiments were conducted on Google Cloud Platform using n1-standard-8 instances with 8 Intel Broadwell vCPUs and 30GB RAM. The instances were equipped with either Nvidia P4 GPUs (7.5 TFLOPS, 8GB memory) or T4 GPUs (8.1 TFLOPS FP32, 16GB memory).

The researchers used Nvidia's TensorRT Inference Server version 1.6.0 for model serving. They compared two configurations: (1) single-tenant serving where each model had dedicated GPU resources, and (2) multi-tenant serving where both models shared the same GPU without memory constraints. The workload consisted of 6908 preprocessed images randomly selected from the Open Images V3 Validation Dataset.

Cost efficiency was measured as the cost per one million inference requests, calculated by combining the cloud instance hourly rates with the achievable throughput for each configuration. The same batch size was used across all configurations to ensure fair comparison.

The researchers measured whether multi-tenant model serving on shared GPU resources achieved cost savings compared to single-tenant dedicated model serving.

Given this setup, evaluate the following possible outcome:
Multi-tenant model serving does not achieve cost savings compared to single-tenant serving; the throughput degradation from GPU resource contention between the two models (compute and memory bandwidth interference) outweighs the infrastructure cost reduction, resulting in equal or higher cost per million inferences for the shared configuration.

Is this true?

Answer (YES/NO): NO